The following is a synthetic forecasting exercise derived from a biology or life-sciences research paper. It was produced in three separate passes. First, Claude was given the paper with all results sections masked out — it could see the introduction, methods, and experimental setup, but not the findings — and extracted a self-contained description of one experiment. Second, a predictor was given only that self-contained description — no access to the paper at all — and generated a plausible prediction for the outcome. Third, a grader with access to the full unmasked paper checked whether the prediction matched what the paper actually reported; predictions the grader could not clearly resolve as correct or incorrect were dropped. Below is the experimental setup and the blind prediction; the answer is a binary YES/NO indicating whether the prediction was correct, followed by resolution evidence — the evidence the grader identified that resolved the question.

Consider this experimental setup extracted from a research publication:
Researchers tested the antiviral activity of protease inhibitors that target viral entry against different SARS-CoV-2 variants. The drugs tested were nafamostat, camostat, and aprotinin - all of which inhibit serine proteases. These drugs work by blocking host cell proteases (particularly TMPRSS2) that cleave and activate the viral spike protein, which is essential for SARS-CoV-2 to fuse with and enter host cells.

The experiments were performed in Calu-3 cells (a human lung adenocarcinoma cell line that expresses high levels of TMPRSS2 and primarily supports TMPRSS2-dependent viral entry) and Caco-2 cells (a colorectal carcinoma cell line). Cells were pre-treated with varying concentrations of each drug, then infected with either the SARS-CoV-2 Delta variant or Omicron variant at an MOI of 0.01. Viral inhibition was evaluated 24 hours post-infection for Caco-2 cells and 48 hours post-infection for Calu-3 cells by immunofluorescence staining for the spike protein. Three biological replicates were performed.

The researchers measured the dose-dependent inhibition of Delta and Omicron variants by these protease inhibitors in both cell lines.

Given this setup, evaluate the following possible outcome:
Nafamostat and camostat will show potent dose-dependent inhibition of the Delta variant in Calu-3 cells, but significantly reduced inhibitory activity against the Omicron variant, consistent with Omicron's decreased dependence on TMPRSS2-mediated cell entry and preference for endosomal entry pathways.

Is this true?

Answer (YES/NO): NO